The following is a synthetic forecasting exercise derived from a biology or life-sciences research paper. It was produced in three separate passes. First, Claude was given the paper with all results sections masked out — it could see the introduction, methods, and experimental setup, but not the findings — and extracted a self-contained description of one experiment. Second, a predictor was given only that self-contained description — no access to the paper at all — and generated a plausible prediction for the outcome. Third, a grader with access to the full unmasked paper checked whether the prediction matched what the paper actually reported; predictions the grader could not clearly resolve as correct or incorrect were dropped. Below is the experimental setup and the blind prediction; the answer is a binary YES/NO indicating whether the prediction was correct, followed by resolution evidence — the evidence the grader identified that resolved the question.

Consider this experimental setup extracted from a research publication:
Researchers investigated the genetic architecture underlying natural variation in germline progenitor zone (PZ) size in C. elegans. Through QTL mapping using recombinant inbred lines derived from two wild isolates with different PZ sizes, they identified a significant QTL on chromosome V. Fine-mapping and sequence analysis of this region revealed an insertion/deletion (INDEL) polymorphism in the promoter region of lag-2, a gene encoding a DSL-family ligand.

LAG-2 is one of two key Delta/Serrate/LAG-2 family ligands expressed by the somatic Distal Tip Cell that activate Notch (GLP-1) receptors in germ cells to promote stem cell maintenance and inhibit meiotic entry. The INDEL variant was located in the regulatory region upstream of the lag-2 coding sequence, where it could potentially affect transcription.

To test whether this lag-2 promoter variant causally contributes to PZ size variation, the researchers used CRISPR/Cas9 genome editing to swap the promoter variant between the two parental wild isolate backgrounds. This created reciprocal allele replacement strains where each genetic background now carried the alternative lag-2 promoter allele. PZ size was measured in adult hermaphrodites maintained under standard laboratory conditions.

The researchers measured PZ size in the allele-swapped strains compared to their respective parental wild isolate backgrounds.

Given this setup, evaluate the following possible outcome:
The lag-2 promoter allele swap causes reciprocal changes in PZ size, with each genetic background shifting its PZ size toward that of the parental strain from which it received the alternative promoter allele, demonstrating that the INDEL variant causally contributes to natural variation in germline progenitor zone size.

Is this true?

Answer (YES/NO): NO